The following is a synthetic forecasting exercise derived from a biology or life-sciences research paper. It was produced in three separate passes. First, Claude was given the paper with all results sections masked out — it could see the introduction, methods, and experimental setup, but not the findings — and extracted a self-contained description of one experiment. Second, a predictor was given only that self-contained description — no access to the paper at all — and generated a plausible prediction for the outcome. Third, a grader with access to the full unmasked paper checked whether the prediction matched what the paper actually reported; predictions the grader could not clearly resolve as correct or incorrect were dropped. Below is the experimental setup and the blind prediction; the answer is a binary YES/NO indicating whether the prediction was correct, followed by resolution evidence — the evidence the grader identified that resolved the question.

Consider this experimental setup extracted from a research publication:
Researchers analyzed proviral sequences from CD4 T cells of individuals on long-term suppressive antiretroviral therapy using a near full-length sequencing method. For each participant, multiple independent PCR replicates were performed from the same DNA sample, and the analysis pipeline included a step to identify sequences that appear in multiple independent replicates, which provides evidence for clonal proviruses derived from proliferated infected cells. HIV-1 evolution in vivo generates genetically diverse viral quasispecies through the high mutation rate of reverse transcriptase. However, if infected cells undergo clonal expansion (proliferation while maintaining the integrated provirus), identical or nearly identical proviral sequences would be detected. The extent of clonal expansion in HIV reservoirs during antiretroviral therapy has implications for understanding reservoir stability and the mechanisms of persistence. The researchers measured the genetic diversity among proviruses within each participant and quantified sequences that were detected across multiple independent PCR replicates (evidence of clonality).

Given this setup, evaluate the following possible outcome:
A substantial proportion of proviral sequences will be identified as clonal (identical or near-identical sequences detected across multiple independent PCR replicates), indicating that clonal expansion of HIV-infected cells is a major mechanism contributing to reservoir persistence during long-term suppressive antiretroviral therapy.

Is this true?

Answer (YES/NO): YES